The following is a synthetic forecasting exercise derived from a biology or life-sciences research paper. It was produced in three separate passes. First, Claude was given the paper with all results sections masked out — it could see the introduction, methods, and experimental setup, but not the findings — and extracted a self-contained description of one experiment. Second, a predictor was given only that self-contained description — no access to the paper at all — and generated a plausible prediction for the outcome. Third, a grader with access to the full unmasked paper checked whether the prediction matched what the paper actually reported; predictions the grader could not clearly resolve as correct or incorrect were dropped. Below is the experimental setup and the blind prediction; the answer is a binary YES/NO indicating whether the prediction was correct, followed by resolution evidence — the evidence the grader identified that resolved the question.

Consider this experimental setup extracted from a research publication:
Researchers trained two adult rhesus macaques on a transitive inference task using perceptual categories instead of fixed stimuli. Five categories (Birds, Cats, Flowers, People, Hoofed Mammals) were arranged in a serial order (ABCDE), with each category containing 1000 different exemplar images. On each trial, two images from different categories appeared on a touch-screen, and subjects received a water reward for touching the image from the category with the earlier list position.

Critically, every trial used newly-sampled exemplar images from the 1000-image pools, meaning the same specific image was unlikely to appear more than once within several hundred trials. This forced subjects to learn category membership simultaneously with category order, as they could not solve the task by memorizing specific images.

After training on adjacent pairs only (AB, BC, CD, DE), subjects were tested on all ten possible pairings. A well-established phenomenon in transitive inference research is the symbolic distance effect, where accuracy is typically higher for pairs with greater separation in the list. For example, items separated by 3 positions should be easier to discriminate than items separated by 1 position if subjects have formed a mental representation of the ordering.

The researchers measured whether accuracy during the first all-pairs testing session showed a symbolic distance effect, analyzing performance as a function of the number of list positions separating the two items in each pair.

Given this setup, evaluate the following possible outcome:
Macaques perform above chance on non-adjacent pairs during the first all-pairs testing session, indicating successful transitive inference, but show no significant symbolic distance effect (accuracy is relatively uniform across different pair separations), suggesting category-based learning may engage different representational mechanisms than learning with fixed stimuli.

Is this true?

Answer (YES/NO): NO